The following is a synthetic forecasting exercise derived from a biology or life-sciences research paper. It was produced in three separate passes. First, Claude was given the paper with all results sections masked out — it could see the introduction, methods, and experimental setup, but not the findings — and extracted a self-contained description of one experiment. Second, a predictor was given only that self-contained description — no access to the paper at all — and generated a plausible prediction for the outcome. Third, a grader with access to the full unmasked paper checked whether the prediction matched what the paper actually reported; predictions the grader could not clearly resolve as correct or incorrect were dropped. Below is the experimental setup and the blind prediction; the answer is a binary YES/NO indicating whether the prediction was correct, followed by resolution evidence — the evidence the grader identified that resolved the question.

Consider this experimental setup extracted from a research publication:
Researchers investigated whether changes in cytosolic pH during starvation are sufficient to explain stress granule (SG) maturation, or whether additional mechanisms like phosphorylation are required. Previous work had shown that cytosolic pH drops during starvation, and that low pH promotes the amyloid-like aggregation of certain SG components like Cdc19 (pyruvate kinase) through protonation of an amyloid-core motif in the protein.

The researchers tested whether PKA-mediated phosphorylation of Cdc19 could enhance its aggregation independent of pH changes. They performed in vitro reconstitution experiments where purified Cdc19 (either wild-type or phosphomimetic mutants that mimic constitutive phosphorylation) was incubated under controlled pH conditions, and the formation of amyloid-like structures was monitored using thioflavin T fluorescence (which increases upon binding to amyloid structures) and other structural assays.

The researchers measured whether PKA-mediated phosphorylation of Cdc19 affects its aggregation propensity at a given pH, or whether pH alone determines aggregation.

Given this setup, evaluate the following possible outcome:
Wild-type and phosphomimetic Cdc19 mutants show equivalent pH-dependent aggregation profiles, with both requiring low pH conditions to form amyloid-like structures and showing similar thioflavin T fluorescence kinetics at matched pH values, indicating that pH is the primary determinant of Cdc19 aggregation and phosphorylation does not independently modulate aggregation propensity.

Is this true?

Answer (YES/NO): NO